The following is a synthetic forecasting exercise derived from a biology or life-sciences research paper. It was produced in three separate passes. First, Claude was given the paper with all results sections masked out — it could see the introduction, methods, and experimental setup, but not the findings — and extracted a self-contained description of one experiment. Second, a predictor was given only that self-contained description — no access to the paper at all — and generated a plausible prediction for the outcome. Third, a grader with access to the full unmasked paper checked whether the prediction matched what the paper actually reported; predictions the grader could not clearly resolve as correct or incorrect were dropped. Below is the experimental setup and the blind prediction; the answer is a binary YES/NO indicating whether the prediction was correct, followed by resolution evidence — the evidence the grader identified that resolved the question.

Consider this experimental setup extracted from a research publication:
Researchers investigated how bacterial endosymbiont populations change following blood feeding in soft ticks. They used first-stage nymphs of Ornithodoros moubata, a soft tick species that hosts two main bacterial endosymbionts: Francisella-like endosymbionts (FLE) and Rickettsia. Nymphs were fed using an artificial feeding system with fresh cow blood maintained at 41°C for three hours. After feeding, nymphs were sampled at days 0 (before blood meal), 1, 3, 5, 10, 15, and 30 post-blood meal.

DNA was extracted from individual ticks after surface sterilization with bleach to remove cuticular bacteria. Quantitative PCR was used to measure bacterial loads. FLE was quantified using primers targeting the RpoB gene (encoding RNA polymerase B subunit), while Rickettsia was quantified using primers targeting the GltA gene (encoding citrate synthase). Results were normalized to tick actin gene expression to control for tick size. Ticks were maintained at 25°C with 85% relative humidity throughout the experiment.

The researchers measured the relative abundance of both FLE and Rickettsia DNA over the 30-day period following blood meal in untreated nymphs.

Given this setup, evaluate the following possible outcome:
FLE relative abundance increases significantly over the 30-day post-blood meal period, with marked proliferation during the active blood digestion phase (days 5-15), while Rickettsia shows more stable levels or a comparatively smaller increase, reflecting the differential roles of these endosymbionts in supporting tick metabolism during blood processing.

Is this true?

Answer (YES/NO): NO